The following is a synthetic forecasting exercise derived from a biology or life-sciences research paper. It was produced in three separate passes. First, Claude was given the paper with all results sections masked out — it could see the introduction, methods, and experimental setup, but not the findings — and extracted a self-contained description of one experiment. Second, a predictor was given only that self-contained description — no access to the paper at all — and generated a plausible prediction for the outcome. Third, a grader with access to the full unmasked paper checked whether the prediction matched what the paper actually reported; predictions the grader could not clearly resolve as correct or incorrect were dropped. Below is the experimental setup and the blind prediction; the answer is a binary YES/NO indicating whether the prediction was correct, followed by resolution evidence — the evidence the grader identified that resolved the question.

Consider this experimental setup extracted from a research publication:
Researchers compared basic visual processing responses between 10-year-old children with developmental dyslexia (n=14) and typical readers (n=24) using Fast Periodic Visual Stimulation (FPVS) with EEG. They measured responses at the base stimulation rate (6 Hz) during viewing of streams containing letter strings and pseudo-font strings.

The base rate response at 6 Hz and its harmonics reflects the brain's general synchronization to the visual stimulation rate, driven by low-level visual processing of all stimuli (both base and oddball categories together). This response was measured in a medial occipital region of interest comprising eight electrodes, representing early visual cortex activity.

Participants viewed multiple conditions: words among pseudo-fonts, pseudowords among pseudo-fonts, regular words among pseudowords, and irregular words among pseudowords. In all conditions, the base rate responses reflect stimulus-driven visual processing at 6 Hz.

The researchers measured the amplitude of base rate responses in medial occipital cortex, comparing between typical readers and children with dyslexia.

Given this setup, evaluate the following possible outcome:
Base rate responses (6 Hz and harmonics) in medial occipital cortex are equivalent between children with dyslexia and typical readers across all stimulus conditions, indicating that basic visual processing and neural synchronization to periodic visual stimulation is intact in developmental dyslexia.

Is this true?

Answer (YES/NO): YES